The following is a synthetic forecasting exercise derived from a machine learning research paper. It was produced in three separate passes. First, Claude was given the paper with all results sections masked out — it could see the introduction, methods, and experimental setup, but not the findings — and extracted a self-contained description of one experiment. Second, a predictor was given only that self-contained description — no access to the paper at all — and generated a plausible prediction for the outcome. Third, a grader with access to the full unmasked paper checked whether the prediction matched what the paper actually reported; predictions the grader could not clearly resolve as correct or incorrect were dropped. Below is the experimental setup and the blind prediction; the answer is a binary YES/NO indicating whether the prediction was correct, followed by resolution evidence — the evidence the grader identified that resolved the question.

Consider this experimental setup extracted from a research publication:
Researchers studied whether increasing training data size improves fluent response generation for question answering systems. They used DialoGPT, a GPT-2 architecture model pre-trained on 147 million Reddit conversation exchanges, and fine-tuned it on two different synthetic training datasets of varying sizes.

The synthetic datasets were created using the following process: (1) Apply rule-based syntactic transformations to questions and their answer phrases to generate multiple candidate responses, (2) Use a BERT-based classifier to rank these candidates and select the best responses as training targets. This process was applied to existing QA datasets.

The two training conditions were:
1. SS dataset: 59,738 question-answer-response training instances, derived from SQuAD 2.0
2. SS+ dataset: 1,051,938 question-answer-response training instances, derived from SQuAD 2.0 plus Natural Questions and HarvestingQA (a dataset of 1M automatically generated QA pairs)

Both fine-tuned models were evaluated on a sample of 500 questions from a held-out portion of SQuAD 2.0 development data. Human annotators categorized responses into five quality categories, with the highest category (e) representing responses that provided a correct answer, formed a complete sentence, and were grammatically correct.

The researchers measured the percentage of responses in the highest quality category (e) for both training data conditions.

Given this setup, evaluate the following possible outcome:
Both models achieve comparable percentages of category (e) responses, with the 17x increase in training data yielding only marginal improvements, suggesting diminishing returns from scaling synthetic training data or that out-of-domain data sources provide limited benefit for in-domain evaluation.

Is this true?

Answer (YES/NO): YES